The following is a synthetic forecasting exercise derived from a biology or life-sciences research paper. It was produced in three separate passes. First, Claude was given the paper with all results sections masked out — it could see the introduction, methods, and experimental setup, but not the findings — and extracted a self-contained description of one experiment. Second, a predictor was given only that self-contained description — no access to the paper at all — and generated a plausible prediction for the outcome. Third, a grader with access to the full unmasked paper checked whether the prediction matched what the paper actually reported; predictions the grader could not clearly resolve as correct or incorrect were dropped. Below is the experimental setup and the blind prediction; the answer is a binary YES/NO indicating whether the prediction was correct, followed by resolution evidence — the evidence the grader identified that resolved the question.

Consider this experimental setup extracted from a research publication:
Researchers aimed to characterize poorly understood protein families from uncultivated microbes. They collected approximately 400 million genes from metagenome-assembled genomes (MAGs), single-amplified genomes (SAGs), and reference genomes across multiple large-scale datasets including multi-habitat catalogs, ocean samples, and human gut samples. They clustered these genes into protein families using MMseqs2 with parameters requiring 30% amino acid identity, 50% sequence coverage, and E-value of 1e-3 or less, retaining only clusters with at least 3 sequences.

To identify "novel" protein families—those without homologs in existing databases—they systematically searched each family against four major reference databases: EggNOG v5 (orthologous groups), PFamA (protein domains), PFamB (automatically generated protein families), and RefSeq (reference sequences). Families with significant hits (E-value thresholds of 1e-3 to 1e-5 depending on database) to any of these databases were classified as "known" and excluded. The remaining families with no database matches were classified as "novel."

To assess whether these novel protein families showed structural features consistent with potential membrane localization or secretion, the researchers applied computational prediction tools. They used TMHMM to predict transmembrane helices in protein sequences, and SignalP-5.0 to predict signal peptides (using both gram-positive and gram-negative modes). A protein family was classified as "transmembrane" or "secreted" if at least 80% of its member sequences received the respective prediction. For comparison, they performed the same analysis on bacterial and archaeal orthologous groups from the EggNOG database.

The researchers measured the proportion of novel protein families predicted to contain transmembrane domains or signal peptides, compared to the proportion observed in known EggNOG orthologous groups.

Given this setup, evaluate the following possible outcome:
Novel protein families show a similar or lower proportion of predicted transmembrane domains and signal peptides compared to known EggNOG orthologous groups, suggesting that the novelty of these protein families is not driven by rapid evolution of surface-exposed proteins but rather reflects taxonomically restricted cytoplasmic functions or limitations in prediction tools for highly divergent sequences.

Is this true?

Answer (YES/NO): NO